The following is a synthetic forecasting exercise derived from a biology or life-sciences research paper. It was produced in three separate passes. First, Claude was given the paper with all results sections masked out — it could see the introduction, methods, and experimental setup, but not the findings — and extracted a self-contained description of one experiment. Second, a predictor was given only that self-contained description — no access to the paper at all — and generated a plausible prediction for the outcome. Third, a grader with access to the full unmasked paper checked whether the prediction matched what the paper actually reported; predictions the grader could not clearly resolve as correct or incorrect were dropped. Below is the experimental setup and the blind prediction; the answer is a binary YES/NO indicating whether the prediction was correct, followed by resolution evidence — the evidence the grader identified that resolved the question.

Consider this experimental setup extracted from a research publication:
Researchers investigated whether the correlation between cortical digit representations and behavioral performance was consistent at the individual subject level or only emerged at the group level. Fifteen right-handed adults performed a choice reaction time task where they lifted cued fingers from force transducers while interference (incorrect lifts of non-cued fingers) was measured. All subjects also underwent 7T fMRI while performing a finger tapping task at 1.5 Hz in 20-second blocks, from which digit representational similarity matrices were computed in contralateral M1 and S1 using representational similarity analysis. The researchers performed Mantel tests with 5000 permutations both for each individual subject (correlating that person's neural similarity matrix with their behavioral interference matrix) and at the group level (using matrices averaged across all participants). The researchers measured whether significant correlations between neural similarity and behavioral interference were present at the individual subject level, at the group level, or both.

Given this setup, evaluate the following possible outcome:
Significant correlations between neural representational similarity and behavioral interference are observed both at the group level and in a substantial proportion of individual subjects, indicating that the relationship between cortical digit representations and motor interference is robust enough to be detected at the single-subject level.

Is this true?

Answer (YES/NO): NO